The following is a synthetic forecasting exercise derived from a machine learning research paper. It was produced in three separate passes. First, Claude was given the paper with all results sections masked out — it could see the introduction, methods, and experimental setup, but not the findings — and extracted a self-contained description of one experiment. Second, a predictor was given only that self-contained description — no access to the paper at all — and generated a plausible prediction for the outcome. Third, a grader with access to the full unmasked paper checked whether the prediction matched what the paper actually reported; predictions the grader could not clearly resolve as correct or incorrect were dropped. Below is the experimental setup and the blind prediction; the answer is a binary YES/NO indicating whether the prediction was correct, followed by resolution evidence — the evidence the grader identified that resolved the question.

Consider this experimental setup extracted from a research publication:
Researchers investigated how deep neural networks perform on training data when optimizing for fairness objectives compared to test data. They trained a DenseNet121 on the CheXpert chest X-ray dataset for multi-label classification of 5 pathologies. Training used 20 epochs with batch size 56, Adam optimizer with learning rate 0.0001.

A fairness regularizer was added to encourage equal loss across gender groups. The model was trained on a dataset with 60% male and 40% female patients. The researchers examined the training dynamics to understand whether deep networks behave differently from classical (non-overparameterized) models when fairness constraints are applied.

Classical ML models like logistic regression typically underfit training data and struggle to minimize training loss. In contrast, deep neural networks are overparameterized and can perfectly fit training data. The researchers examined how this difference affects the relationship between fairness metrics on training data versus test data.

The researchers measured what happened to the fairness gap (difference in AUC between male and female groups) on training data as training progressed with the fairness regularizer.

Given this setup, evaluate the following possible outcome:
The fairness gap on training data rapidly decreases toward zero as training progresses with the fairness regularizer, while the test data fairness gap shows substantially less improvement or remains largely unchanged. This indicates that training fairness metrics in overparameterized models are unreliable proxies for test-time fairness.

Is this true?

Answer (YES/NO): NO